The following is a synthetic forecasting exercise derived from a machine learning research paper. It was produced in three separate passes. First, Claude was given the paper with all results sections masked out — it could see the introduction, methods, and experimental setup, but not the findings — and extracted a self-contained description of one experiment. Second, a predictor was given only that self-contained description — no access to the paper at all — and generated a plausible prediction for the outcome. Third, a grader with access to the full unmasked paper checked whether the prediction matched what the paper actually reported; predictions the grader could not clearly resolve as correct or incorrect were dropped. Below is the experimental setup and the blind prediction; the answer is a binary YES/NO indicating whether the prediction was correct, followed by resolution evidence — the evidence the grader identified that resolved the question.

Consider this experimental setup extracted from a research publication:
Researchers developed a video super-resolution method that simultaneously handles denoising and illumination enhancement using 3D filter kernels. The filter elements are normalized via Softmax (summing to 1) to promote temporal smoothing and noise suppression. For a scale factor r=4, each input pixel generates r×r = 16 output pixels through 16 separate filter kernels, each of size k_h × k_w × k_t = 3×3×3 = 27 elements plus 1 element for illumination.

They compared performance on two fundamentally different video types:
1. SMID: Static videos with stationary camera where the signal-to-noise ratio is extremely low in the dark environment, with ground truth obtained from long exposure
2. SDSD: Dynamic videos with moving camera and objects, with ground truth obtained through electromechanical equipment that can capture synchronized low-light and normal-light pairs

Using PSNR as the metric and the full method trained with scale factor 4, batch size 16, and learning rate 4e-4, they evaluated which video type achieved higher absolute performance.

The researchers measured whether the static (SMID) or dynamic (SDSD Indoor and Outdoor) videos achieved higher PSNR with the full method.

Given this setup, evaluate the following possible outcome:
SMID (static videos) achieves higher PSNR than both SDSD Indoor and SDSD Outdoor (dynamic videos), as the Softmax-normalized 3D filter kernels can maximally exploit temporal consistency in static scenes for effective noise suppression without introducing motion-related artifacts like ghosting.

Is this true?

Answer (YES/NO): NO